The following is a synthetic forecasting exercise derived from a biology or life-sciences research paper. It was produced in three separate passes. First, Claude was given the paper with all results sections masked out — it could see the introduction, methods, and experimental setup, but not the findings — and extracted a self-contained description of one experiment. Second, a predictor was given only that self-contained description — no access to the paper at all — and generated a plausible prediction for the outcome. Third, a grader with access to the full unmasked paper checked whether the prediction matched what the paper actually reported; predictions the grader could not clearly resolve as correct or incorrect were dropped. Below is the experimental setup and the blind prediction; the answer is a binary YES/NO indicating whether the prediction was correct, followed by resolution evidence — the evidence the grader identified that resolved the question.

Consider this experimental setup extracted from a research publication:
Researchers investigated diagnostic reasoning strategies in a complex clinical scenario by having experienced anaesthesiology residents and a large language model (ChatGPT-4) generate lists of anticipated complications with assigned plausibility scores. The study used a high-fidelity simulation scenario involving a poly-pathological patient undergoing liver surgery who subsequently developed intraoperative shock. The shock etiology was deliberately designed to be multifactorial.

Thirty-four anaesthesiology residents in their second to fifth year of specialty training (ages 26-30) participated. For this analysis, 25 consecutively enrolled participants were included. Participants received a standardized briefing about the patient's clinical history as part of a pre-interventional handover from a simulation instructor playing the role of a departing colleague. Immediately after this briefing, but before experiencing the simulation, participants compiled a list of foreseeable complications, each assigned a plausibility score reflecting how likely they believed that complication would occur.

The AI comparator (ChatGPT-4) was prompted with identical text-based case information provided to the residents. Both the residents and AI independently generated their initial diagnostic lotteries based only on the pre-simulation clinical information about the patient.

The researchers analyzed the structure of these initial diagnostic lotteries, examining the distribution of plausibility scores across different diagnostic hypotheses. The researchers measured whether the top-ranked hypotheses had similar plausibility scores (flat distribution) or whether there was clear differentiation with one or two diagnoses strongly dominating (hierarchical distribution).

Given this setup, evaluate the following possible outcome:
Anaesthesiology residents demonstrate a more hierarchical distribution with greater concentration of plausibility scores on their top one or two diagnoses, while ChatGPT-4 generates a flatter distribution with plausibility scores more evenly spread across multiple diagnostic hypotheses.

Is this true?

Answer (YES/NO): YES